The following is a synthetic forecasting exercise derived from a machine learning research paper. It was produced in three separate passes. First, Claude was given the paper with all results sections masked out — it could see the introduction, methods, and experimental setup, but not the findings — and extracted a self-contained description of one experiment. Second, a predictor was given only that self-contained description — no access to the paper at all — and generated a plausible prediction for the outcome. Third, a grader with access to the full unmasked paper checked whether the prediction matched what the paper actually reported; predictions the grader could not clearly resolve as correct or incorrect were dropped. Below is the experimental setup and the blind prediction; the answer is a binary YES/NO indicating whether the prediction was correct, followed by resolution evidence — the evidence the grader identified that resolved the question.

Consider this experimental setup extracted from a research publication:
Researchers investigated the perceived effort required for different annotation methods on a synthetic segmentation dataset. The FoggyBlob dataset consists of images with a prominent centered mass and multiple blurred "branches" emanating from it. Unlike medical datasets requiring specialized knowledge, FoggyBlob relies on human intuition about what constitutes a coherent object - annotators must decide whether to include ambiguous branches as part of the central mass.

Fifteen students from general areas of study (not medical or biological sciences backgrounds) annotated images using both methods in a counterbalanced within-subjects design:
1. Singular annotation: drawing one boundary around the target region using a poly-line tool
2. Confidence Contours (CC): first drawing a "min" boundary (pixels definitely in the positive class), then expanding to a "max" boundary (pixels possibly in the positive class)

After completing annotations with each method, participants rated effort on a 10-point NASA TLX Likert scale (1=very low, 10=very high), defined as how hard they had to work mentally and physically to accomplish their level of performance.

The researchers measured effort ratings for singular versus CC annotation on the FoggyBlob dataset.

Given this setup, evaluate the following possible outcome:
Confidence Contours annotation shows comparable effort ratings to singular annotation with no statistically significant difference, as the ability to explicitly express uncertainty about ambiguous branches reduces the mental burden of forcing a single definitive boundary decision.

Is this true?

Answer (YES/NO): YES